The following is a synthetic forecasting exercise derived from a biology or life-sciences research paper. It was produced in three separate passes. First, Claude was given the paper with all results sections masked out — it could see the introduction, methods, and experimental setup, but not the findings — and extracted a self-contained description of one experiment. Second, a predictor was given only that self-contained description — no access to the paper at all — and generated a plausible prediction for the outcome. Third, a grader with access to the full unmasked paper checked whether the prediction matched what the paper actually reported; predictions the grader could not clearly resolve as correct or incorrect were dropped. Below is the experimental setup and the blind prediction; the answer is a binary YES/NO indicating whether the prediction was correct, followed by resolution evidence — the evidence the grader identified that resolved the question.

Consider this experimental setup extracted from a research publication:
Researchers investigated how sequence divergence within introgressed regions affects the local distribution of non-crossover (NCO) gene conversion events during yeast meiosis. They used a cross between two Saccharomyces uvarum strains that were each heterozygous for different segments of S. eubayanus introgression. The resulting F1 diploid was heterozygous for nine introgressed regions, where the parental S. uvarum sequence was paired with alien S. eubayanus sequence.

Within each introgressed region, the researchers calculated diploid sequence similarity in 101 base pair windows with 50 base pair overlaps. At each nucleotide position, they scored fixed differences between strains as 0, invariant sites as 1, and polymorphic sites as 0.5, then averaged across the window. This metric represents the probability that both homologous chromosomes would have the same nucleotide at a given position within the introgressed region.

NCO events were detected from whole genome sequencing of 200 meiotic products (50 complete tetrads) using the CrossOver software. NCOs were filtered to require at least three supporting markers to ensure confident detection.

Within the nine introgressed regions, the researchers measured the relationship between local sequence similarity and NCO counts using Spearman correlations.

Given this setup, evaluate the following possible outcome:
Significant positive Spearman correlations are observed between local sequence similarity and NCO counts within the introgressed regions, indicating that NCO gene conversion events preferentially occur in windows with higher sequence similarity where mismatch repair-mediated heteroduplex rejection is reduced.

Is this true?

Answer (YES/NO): NO